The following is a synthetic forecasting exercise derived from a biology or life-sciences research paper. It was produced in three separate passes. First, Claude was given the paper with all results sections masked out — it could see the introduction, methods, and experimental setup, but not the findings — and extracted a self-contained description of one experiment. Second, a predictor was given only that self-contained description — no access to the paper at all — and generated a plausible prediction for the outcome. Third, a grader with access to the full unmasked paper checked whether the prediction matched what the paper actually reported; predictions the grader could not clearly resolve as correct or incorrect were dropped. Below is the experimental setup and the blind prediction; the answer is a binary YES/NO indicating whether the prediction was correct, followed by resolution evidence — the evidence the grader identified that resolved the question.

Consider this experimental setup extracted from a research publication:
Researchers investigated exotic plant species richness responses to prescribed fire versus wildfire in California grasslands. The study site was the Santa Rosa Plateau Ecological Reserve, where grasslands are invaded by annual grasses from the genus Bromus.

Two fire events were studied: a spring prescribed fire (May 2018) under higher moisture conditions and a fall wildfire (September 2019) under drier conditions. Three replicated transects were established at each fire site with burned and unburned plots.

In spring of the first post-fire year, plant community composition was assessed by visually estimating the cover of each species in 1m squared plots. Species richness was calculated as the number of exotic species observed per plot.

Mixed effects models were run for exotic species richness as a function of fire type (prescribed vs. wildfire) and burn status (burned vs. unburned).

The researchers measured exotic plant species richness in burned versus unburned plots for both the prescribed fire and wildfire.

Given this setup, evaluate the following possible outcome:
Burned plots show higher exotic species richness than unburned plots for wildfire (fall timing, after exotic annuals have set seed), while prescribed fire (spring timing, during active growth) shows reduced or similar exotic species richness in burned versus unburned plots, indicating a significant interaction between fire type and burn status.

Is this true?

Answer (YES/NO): NO